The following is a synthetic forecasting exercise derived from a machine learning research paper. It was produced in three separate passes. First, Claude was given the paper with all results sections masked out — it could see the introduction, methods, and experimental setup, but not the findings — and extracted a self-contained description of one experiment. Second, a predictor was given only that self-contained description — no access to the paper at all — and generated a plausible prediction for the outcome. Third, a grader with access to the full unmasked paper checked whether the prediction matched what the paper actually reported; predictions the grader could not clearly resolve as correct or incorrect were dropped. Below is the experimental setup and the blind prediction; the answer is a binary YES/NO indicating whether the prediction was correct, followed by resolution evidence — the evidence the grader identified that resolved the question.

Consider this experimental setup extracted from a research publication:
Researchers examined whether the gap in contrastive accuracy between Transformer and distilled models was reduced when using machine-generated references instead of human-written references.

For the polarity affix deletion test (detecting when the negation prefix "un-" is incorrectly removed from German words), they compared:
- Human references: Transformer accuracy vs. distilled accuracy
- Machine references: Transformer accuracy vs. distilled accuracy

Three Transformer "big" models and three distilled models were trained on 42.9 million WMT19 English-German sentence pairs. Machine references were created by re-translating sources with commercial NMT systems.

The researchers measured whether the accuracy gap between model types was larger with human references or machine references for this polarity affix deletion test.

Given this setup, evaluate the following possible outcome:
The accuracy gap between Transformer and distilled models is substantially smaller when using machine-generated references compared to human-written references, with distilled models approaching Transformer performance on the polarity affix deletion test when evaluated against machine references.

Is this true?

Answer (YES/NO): YES